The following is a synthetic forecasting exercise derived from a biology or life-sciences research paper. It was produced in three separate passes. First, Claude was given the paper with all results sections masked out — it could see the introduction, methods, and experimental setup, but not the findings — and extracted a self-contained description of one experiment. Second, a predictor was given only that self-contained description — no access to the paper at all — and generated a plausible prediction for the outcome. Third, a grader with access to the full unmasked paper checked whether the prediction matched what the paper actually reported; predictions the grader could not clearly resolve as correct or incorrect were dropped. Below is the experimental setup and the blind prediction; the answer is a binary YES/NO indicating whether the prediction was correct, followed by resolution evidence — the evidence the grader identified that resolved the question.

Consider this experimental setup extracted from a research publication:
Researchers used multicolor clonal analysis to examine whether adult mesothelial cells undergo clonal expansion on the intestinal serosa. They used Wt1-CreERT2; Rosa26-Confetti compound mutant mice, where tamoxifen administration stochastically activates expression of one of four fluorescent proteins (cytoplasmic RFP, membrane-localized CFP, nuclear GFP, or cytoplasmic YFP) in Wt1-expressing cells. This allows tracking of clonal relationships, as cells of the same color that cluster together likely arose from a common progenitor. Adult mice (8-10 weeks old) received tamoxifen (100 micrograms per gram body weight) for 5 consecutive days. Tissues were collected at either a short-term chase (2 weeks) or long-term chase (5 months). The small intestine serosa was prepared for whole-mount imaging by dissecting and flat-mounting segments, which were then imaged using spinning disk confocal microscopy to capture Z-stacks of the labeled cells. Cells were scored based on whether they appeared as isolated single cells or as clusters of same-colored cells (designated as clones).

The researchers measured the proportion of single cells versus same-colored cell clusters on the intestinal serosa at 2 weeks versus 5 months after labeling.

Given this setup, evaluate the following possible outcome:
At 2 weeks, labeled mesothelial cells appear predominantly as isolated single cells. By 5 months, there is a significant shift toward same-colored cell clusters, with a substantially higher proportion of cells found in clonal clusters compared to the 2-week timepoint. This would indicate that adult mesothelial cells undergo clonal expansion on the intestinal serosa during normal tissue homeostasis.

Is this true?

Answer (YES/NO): NO